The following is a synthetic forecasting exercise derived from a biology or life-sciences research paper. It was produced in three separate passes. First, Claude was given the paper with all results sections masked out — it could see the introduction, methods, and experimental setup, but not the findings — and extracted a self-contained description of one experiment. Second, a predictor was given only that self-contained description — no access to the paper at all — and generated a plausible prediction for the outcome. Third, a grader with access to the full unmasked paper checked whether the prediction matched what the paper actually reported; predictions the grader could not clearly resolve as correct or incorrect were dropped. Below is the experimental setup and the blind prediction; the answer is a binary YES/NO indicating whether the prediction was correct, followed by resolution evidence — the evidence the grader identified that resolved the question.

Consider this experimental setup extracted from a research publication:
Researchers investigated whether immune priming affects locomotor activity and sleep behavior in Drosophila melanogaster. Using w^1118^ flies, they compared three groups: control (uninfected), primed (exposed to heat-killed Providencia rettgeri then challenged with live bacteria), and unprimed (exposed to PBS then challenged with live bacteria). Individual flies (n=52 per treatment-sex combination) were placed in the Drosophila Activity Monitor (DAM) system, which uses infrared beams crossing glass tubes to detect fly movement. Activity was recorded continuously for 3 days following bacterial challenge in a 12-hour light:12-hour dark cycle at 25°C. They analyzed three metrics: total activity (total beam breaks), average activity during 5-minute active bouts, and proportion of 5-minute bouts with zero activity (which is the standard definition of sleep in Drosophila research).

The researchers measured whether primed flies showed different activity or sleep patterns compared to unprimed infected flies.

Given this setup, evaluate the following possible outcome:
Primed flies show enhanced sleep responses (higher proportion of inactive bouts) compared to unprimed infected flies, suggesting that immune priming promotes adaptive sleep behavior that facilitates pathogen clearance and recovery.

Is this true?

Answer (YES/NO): NO